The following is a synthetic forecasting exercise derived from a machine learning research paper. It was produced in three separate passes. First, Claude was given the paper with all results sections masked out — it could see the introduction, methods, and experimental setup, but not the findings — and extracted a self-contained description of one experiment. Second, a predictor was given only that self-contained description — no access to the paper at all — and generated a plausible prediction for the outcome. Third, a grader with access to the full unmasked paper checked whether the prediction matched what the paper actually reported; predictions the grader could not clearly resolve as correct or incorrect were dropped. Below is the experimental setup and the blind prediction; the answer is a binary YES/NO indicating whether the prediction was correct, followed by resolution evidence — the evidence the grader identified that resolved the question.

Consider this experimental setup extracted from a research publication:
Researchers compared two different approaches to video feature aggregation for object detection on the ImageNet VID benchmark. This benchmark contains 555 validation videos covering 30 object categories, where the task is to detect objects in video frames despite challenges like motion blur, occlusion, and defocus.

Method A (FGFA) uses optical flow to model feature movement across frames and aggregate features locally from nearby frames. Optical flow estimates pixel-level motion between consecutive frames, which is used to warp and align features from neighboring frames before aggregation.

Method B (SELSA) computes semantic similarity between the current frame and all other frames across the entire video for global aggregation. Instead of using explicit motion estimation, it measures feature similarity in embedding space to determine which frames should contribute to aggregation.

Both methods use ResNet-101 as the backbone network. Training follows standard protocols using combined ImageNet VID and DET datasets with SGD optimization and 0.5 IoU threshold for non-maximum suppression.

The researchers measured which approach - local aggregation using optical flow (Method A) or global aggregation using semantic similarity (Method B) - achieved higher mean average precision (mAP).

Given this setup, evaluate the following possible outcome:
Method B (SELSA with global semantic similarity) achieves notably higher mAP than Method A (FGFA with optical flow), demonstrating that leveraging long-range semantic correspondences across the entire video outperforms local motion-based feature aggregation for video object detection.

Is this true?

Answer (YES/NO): YES